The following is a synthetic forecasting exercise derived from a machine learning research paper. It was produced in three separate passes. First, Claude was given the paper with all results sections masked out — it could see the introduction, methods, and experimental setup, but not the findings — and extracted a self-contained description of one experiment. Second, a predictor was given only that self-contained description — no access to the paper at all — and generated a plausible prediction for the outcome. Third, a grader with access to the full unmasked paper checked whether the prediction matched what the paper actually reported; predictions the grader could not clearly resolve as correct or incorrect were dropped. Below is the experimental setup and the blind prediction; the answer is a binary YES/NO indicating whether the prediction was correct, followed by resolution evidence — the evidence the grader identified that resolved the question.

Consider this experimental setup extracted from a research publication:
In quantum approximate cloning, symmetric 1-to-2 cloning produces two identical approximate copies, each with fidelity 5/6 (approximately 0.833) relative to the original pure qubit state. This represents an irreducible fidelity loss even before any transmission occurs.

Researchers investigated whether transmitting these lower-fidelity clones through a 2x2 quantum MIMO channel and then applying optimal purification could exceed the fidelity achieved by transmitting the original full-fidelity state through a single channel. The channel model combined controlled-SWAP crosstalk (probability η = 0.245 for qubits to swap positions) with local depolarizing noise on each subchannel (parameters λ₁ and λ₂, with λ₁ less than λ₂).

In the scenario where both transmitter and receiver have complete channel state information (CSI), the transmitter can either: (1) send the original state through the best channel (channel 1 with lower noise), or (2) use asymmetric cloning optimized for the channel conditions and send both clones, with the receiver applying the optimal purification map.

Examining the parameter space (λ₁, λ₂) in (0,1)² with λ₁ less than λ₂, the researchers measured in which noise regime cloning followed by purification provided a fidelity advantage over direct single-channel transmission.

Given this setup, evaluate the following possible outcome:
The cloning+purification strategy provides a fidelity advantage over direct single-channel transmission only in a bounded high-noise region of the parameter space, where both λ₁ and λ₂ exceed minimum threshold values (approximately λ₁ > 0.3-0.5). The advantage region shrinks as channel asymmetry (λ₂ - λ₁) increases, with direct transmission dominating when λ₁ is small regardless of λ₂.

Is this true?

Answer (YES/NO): NO